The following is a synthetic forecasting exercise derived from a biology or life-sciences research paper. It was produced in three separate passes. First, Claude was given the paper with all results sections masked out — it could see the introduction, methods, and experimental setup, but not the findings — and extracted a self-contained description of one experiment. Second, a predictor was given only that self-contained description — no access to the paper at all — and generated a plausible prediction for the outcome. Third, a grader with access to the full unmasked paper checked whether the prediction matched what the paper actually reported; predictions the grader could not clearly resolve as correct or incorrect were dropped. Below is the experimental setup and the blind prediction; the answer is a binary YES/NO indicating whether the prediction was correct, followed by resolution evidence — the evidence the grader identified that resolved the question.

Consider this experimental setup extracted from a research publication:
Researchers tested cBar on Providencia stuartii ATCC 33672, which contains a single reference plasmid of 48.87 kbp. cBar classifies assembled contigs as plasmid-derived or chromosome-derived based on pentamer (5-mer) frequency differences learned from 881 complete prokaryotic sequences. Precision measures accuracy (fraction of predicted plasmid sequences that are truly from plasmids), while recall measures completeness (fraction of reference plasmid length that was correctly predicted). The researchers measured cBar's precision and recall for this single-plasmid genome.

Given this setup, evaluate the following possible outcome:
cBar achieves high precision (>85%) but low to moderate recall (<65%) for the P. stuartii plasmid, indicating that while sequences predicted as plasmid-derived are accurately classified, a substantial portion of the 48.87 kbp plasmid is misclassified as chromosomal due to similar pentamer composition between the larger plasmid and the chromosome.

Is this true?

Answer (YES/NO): NO